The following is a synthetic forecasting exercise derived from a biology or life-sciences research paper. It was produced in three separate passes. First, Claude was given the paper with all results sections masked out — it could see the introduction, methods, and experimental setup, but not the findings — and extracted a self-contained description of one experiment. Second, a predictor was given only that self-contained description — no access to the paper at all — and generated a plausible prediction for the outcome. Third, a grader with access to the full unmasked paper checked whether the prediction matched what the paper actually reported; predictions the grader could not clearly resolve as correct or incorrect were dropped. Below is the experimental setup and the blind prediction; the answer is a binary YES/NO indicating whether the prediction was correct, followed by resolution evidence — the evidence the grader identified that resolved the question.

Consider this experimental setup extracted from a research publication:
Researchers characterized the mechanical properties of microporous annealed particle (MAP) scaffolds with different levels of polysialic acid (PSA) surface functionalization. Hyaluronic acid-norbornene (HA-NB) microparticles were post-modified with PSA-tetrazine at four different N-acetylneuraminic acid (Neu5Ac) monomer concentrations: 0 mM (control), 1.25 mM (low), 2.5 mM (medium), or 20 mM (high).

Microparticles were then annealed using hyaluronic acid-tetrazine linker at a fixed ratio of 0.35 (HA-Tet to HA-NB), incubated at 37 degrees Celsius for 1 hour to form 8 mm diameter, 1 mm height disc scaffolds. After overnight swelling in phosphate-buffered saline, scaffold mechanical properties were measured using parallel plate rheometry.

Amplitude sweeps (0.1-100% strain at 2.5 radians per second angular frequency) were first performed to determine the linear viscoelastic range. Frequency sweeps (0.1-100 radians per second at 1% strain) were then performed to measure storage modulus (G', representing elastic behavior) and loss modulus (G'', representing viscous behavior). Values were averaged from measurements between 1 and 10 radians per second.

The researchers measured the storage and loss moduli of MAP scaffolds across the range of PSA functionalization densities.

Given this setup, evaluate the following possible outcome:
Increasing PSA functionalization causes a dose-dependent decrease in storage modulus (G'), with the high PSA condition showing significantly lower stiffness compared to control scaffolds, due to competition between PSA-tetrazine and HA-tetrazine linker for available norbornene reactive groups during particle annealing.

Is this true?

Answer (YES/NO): NO